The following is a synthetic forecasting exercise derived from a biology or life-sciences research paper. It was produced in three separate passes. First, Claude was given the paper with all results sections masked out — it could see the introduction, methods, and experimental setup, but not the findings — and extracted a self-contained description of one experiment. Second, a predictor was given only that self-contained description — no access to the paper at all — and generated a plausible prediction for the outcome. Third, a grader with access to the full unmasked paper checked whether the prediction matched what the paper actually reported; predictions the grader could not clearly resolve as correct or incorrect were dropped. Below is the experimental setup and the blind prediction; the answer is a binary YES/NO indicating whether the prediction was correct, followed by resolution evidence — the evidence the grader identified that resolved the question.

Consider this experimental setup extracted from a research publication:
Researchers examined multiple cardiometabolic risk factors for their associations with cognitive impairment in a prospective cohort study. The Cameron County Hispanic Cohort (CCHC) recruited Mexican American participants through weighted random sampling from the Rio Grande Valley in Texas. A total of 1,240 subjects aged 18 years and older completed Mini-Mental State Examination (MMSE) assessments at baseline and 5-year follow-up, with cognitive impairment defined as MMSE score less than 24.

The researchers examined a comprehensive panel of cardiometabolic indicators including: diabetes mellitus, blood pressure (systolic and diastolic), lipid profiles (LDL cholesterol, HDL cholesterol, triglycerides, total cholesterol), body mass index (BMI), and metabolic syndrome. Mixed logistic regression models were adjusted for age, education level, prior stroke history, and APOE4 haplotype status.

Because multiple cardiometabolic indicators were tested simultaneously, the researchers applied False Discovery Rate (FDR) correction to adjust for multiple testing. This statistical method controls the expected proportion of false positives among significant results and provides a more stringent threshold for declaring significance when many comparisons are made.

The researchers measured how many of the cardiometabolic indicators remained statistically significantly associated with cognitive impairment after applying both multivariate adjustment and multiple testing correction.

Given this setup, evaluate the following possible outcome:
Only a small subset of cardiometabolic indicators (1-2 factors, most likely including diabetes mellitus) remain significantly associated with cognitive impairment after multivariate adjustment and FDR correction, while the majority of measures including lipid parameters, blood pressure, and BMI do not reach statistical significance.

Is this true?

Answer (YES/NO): YES